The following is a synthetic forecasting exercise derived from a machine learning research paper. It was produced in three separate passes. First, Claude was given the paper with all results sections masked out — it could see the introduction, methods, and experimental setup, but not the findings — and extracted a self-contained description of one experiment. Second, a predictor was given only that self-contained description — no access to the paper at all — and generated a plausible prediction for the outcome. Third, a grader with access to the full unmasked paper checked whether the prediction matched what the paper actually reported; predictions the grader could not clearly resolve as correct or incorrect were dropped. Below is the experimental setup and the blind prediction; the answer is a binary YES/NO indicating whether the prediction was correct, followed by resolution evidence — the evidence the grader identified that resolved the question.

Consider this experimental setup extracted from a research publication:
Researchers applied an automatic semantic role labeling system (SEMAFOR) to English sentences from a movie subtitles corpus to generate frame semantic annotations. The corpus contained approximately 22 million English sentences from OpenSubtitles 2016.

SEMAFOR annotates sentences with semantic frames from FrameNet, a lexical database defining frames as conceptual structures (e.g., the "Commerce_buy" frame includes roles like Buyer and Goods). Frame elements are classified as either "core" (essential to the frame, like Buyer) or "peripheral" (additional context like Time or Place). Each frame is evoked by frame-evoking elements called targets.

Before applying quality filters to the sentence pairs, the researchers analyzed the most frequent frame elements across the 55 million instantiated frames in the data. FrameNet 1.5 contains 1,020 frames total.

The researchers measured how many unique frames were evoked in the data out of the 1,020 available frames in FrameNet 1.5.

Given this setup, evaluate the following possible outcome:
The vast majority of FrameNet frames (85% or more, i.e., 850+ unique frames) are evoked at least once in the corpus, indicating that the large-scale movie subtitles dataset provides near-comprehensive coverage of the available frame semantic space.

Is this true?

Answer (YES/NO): NO